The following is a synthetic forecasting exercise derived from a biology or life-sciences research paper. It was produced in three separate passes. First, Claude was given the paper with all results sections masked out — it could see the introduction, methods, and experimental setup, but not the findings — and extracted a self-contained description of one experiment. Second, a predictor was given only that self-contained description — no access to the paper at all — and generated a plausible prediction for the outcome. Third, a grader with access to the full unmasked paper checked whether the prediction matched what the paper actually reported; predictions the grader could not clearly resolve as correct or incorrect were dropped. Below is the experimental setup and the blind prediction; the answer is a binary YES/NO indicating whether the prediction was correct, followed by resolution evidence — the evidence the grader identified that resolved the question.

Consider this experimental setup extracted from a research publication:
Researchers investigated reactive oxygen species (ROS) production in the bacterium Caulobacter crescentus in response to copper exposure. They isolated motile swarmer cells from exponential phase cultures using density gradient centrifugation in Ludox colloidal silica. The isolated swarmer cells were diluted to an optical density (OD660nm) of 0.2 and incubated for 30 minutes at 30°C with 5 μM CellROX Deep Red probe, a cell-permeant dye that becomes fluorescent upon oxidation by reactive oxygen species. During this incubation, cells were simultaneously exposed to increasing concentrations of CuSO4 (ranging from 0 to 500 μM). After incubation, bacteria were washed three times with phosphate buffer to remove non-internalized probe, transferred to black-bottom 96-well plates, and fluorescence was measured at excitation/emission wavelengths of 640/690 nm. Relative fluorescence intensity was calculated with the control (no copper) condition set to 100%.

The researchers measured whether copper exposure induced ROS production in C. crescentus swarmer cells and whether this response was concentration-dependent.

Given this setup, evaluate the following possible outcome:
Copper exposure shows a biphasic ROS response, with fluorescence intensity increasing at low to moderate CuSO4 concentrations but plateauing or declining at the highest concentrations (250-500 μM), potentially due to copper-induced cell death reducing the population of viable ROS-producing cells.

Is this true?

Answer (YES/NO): NO